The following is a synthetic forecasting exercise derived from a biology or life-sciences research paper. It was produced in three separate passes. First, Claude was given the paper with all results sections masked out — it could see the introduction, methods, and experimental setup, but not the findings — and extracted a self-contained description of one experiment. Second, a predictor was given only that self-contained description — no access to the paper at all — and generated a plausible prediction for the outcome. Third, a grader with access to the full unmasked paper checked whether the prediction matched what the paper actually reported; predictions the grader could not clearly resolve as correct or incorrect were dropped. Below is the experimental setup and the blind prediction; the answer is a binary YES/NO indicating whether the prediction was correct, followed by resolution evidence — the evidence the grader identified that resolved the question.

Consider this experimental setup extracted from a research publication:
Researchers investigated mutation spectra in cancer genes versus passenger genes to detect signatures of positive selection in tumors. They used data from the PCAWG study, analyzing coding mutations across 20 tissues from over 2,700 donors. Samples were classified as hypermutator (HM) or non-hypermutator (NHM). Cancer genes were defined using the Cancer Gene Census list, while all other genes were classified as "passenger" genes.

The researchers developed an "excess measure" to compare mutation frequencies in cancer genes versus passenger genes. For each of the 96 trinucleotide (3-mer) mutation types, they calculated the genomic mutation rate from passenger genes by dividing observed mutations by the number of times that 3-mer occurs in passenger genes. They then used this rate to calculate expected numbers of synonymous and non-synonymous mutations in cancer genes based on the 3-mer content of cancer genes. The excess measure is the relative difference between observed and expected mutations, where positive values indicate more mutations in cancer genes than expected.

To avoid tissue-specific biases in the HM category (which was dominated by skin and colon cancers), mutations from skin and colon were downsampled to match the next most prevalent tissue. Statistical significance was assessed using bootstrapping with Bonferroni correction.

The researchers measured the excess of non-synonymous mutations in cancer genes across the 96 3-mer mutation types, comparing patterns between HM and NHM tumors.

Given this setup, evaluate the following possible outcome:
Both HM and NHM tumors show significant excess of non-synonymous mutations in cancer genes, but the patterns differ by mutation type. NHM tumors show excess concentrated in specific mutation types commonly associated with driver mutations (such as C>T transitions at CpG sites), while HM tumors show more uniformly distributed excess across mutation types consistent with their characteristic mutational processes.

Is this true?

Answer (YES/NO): NO